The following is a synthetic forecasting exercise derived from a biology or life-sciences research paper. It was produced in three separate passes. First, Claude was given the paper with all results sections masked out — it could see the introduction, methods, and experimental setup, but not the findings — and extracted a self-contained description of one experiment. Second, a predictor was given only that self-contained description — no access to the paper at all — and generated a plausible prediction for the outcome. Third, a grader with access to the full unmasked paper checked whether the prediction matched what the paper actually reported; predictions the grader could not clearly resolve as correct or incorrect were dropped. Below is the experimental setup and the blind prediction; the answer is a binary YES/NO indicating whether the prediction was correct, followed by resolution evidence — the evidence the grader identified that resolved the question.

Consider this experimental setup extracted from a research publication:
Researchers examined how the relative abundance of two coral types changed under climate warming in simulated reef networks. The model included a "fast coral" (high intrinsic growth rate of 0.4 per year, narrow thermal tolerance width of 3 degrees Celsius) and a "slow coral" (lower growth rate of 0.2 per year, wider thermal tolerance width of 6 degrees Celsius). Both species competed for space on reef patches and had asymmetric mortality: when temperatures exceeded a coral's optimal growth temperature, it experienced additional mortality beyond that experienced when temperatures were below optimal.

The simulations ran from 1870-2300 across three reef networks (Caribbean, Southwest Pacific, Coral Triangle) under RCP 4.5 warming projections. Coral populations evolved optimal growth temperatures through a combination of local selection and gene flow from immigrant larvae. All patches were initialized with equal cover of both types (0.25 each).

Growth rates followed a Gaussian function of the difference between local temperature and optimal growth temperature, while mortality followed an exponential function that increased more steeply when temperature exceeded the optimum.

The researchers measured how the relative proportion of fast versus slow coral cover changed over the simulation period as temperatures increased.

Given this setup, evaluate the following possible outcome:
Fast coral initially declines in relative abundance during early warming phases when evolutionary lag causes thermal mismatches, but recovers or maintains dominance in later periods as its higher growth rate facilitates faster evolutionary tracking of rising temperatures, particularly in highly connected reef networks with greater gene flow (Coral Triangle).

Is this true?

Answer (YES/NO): NO